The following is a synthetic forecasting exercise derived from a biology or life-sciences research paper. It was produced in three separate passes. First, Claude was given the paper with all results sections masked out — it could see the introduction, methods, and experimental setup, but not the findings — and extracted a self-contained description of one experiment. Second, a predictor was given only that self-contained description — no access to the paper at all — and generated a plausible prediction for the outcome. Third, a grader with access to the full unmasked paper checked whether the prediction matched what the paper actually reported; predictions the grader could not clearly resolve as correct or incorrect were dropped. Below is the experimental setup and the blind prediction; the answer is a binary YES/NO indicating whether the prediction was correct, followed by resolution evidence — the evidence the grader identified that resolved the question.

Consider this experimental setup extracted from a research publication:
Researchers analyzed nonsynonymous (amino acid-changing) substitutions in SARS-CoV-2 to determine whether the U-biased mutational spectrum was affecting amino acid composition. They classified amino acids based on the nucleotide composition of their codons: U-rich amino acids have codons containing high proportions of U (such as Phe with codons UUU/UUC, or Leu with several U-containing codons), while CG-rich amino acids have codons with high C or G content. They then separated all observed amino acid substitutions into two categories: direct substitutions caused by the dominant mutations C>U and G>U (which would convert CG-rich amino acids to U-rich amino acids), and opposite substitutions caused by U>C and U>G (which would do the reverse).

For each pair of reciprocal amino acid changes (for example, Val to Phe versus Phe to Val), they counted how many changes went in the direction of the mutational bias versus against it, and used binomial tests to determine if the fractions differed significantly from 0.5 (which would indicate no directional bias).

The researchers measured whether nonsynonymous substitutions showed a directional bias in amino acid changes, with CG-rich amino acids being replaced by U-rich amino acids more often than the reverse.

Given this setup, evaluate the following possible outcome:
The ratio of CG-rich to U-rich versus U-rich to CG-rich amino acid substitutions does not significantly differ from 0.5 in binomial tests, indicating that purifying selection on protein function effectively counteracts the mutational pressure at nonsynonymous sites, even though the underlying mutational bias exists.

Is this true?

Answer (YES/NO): NO